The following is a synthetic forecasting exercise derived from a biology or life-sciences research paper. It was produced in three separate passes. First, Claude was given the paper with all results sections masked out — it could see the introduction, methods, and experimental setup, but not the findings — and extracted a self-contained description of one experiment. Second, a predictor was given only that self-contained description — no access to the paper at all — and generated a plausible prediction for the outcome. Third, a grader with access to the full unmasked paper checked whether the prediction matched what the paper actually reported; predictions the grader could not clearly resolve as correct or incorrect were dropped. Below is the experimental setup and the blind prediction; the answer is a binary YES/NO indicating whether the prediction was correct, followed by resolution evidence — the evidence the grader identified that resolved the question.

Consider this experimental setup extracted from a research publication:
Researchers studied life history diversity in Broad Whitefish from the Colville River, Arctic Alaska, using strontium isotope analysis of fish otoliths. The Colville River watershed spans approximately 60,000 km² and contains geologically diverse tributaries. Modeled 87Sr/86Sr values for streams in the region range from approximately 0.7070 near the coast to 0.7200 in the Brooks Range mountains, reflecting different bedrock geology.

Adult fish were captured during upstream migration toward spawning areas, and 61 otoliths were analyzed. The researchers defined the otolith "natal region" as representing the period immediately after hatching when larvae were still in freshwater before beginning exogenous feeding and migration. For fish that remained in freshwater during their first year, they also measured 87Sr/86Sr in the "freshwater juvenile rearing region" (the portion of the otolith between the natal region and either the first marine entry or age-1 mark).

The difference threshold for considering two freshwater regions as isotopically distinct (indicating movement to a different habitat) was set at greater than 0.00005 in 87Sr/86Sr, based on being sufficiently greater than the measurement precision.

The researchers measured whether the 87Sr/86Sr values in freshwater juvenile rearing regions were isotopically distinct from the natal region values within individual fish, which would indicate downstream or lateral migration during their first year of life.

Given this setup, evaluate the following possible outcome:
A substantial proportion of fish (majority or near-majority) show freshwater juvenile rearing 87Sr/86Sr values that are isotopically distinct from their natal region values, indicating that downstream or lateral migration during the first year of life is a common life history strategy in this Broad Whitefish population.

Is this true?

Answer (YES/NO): YES